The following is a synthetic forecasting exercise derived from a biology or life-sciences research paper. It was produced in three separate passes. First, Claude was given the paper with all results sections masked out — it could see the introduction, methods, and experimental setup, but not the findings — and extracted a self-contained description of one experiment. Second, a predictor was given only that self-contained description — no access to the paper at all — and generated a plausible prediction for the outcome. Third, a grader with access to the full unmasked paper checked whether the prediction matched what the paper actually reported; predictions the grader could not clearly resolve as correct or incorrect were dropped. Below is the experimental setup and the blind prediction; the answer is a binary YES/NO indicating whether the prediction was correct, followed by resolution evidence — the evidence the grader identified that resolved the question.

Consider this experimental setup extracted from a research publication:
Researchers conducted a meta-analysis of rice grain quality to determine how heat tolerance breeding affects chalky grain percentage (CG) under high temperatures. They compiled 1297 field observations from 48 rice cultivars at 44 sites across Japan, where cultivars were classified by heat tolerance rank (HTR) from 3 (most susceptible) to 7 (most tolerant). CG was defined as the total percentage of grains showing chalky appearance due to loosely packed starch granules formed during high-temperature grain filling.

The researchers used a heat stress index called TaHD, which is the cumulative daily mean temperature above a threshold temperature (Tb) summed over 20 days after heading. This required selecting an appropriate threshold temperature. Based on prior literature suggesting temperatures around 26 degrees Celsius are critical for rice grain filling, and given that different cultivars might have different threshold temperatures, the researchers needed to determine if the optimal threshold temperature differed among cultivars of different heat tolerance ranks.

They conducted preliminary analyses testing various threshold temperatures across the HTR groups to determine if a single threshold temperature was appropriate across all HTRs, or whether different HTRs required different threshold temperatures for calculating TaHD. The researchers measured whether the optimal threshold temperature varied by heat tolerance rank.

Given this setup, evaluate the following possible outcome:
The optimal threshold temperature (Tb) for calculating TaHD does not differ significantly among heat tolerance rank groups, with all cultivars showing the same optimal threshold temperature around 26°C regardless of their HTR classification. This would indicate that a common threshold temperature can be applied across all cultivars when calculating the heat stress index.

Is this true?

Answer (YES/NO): YES